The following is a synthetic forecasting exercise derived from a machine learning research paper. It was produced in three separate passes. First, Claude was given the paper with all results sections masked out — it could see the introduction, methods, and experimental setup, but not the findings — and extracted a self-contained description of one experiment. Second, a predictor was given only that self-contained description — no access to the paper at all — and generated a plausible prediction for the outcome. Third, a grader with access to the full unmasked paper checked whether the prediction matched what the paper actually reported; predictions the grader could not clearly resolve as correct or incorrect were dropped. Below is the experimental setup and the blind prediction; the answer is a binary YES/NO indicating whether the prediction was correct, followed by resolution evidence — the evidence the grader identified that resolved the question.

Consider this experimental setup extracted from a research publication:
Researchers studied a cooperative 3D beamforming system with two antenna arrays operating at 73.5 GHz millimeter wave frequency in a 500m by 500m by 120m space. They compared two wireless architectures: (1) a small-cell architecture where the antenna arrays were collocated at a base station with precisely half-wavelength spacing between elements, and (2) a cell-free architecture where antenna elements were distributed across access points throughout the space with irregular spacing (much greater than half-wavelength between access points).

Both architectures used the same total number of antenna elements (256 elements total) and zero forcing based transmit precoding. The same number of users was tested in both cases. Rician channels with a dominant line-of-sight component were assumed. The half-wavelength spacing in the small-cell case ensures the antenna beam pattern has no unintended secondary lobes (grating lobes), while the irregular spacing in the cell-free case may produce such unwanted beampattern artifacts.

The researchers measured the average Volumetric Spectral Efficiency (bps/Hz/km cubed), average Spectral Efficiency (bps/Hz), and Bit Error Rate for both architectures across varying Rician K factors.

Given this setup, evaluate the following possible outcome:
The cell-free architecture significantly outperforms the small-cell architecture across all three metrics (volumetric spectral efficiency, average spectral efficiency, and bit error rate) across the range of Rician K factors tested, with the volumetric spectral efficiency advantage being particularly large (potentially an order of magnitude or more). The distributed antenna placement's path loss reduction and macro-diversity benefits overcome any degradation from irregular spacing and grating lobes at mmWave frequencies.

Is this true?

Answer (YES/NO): NO